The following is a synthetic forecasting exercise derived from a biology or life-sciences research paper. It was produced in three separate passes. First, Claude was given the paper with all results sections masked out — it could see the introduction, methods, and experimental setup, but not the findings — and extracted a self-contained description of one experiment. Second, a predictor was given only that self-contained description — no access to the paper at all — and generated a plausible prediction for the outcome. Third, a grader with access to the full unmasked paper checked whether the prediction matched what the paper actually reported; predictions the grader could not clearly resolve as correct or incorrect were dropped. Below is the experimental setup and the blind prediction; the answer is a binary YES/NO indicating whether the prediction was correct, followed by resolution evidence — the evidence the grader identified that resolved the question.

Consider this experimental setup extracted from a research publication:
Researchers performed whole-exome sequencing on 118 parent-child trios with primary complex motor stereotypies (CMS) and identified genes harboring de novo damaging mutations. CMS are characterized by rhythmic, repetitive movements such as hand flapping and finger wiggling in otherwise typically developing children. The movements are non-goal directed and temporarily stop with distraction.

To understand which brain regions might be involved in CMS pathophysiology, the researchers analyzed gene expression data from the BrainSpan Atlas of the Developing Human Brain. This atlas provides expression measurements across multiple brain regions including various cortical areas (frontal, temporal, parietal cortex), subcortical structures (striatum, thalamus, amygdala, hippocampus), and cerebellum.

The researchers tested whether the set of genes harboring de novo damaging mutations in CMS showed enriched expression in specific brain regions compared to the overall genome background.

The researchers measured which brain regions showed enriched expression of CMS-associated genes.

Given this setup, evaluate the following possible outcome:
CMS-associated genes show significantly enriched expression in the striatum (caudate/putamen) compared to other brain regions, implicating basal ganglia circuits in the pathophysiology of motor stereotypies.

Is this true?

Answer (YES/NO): NO